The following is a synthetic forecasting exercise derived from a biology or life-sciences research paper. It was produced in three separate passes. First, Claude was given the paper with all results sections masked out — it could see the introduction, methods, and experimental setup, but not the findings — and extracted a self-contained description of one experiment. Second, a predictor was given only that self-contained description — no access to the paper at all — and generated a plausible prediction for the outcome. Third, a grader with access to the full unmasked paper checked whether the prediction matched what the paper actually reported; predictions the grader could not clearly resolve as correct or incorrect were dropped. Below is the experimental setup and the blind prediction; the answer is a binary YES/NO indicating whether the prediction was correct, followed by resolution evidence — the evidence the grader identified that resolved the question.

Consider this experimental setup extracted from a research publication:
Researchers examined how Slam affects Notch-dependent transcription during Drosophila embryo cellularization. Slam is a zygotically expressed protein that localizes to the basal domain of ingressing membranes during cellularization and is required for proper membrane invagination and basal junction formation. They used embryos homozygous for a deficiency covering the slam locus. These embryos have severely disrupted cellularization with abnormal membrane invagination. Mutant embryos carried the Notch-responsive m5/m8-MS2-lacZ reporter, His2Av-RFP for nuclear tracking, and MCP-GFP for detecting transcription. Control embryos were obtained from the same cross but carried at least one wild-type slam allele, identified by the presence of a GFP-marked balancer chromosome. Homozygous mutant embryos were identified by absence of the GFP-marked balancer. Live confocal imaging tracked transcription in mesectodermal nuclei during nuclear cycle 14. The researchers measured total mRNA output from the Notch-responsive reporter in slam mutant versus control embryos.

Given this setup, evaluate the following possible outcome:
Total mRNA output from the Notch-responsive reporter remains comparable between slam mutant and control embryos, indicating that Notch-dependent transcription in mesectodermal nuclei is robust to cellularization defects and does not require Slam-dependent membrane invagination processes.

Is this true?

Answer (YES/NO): NO